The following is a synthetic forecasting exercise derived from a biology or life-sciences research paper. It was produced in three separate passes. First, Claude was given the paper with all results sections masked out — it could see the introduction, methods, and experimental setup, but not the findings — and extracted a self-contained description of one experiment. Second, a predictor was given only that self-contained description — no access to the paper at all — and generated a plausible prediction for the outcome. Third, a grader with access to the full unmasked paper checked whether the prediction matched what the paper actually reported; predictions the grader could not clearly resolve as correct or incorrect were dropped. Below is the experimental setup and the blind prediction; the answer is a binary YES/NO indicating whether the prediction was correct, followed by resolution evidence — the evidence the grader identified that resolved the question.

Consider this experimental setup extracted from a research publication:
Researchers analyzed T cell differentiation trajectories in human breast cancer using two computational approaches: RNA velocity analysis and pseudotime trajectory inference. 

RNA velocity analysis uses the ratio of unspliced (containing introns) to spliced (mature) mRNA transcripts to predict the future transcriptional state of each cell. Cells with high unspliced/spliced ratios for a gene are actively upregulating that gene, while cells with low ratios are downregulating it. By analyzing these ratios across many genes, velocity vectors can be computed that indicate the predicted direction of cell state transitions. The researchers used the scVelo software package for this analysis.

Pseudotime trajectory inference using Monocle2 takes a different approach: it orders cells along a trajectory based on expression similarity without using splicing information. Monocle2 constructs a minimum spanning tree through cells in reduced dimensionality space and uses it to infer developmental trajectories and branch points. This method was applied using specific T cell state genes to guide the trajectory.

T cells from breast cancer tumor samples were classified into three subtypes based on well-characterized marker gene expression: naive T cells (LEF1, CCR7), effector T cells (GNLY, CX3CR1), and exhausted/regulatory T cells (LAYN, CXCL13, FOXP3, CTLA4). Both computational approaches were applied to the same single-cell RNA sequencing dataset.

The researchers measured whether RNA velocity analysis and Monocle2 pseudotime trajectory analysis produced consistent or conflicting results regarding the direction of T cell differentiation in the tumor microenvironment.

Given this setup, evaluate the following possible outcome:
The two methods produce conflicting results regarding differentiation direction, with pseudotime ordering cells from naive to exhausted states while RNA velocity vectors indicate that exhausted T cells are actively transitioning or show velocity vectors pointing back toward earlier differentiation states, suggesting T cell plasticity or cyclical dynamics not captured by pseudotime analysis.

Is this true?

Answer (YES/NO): NO